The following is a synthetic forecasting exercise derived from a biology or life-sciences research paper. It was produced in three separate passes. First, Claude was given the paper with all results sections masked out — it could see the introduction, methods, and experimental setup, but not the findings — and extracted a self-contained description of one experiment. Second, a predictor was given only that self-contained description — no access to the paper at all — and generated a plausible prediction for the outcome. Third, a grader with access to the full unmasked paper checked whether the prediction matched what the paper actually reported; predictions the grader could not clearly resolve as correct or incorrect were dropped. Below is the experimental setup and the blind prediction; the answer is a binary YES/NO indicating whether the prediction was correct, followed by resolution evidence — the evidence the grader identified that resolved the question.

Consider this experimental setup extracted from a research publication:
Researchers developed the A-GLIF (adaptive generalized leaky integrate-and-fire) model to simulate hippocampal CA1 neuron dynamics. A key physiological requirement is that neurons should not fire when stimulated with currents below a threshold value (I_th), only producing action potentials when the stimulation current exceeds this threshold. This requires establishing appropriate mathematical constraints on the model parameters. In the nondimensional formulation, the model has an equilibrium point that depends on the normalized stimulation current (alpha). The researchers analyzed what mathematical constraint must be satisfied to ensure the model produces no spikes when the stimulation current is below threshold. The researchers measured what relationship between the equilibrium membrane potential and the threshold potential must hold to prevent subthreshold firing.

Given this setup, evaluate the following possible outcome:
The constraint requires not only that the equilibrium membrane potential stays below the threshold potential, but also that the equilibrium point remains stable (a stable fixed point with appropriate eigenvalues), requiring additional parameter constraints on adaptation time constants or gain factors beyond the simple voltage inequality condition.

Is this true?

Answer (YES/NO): NO